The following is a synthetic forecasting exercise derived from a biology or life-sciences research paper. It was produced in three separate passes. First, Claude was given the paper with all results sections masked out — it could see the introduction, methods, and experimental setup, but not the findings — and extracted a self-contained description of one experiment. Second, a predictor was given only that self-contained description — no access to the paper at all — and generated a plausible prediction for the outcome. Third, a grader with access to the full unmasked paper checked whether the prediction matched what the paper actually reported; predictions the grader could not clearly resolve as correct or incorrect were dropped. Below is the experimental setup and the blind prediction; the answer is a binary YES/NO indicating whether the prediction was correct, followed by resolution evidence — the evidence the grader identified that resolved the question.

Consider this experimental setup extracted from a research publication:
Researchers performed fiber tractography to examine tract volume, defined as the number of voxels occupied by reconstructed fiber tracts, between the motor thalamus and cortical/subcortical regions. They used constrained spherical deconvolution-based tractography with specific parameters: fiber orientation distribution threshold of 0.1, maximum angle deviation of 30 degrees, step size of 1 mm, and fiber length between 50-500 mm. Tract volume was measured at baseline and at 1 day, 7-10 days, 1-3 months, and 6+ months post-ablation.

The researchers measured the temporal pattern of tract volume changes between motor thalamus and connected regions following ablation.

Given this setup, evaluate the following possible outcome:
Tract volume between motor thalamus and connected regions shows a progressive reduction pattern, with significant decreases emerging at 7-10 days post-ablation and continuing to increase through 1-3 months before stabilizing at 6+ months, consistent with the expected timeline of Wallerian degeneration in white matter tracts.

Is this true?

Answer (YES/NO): NO